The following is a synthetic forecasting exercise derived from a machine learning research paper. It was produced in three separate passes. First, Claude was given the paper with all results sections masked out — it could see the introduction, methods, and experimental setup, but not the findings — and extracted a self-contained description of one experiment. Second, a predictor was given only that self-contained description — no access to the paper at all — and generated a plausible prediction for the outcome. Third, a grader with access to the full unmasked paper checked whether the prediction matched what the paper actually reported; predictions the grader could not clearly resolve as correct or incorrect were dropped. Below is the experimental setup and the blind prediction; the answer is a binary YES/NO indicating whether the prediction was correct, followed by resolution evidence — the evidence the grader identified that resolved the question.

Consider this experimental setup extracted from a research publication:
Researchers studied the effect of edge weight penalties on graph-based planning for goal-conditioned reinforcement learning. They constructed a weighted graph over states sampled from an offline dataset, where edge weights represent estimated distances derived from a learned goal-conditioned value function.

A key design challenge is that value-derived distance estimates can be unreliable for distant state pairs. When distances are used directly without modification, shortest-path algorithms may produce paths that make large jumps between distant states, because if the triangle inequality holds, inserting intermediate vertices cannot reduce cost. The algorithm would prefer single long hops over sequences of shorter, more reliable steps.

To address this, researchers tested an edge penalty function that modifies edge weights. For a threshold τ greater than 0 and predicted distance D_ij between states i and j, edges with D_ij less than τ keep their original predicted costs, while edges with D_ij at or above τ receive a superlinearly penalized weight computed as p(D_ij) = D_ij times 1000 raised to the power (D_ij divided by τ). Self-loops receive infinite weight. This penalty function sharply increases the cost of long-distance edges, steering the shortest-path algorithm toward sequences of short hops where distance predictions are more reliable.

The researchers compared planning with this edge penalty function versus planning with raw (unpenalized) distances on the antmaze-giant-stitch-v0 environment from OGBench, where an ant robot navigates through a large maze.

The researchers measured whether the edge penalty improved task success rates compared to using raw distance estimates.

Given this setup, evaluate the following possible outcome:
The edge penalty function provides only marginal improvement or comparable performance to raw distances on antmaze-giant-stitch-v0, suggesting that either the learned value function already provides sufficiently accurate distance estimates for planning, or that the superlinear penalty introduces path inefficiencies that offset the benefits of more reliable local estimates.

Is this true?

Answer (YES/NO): NO